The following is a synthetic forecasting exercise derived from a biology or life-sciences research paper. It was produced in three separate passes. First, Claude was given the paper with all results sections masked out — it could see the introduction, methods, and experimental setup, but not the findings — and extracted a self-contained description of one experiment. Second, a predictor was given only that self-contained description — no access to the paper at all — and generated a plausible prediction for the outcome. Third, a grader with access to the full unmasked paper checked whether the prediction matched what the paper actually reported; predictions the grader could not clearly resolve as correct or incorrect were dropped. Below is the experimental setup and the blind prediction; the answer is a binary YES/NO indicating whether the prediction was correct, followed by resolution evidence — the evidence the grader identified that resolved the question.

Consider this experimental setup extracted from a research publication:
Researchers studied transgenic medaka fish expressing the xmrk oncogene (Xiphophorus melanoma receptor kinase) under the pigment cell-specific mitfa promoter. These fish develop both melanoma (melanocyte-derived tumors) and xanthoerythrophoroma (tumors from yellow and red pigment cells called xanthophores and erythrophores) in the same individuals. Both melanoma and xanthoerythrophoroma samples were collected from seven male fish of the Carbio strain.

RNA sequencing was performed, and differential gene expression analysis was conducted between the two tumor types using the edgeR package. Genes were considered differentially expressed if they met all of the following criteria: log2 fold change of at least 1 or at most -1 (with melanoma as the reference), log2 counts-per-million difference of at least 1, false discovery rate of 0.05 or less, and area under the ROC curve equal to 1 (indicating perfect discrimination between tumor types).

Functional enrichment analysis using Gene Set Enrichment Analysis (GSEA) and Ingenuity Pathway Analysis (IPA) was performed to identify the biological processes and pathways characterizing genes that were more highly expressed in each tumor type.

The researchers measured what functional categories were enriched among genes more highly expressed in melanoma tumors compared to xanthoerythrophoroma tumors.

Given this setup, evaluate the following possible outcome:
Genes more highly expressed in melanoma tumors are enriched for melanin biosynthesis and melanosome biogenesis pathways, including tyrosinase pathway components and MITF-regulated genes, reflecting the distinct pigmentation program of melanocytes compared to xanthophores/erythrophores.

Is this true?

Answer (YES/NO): NO